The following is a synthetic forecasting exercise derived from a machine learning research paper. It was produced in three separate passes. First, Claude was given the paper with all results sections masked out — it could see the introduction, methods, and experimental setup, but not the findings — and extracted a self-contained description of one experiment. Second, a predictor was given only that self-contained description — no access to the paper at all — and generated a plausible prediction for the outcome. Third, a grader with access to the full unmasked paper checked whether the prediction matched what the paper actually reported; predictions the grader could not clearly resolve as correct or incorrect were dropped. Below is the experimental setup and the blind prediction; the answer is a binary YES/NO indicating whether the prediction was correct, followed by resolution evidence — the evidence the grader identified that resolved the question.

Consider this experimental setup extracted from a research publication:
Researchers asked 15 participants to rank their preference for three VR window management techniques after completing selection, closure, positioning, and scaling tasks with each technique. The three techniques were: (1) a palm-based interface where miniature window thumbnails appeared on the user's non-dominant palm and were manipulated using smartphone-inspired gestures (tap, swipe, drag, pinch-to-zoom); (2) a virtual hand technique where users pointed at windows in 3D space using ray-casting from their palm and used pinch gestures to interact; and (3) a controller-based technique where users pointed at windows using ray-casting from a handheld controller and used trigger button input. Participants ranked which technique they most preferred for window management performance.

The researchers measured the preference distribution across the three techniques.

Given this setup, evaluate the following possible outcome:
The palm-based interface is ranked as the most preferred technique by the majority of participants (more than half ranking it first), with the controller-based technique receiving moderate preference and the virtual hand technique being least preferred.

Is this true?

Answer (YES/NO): YES